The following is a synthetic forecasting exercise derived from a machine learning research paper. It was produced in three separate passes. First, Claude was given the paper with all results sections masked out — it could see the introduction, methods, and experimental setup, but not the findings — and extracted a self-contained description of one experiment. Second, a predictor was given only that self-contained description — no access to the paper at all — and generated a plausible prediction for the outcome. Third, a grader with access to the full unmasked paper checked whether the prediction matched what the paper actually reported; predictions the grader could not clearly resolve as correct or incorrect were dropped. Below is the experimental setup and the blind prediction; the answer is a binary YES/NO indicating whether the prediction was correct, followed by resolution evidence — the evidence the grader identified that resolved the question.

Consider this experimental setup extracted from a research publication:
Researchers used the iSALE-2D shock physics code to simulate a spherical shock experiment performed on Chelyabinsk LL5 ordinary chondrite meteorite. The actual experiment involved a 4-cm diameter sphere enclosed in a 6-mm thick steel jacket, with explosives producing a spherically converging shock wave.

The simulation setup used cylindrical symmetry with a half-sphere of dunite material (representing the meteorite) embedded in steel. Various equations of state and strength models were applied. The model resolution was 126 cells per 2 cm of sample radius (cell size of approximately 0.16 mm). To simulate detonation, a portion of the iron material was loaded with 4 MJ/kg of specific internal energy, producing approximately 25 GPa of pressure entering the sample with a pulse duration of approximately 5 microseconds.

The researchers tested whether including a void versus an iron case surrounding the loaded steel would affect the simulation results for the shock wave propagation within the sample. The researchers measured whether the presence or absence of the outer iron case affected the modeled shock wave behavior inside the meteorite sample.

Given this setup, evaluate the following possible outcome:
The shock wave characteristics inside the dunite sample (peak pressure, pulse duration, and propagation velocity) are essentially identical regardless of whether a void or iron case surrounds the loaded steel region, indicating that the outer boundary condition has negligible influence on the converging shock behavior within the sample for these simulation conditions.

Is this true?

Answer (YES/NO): YES